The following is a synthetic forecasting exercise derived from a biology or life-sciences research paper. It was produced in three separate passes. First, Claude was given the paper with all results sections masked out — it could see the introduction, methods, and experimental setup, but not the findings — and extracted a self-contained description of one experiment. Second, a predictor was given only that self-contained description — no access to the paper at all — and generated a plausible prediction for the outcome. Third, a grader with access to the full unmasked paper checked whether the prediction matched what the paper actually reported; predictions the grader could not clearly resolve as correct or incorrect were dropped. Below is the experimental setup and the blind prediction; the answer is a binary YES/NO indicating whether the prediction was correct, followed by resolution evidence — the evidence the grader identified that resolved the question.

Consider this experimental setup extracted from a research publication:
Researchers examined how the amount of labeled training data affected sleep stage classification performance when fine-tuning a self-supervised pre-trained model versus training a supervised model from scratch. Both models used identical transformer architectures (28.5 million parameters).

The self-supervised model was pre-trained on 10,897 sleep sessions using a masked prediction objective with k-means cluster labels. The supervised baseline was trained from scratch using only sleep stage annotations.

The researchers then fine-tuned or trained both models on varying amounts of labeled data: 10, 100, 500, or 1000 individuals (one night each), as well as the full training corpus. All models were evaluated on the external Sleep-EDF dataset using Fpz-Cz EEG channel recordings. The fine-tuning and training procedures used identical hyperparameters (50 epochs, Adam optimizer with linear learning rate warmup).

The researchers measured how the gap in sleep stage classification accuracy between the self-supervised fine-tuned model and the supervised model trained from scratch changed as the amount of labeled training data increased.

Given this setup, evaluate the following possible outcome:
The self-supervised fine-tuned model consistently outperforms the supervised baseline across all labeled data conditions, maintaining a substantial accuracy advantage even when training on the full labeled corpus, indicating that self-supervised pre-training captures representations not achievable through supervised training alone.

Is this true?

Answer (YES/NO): NO